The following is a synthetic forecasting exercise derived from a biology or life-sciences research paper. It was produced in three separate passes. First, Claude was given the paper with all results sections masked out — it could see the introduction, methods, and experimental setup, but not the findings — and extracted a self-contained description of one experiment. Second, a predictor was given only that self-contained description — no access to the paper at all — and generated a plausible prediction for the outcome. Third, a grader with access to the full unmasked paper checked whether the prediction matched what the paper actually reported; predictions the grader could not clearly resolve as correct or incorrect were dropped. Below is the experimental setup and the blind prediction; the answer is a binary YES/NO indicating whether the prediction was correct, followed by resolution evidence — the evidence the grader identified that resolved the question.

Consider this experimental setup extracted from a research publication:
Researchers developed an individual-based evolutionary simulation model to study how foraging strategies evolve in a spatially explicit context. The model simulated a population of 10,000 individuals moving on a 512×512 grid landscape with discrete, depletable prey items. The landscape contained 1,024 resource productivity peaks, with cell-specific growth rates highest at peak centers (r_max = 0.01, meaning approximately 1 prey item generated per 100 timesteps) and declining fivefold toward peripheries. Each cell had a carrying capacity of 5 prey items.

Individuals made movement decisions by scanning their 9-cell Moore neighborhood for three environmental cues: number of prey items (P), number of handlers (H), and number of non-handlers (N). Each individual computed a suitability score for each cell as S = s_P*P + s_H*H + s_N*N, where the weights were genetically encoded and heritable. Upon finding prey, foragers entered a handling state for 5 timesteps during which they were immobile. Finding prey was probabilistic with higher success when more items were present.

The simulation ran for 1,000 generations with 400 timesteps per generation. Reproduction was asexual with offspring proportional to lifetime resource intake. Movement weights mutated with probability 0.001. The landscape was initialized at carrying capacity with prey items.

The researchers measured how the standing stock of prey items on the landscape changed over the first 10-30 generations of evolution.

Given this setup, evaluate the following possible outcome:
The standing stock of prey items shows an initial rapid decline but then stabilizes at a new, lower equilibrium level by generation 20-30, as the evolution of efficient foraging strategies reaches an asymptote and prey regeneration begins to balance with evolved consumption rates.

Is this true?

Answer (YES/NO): YES